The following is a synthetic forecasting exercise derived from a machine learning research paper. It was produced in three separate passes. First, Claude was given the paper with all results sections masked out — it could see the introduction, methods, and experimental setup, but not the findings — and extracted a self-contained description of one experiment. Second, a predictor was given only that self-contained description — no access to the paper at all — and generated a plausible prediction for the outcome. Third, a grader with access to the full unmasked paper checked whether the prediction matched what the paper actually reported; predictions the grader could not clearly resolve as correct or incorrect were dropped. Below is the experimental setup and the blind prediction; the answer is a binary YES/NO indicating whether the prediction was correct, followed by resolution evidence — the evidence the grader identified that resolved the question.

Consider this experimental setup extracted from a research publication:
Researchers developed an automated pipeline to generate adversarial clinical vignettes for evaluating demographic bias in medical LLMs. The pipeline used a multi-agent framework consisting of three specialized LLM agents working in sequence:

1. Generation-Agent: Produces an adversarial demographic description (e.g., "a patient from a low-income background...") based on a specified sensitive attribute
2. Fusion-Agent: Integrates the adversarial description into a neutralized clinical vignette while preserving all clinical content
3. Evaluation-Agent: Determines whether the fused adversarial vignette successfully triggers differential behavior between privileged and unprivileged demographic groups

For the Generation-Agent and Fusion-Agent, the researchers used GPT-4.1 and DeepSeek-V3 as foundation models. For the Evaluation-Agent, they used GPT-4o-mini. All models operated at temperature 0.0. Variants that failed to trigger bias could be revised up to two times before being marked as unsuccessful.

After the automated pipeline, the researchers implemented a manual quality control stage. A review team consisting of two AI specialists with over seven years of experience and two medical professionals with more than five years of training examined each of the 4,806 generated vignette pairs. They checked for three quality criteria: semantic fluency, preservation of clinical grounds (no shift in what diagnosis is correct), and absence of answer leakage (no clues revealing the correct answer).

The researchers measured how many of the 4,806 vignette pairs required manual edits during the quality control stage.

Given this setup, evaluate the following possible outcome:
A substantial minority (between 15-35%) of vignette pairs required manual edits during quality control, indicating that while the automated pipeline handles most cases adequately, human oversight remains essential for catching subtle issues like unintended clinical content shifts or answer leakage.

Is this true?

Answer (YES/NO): NO